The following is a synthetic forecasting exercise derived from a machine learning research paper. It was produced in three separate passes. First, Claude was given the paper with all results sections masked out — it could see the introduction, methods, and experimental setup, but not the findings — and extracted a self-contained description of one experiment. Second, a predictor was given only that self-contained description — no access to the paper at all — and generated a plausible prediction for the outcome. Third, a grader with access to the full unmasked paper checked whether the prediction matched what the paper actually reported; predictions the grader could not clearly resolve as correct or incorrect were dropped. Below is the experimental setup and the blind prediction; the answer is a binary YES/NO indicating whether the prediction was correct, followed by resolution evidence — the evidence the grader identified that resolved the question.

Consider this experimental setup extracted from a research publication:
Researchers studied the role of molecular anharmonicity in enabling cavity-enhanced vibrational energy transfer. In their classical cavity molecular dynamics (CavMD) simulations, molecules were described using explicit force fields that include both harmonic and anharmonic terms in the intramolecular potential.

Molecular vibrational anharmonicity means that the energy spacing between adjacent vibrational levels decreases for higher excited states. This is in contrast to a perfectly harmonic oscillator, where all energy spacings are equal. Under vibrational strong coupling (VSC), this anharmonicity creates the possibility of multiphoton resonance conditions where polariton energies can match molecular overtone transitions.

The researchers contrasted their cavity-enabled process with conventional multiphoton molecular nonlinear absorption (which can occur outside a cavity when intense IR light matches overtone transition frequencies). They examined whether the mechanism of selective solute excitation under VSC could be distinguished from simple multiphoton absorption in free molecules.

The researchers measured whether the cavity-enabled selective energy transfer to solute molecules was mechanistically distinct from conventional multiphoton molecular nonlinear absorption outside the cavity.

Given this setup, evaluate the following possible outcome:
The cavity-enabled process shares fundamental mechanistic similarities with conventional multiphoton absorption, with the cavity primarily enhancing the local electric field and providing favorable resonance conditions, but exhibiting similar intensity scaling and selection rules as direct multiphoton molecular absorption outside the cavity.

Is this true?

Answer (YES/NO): NO